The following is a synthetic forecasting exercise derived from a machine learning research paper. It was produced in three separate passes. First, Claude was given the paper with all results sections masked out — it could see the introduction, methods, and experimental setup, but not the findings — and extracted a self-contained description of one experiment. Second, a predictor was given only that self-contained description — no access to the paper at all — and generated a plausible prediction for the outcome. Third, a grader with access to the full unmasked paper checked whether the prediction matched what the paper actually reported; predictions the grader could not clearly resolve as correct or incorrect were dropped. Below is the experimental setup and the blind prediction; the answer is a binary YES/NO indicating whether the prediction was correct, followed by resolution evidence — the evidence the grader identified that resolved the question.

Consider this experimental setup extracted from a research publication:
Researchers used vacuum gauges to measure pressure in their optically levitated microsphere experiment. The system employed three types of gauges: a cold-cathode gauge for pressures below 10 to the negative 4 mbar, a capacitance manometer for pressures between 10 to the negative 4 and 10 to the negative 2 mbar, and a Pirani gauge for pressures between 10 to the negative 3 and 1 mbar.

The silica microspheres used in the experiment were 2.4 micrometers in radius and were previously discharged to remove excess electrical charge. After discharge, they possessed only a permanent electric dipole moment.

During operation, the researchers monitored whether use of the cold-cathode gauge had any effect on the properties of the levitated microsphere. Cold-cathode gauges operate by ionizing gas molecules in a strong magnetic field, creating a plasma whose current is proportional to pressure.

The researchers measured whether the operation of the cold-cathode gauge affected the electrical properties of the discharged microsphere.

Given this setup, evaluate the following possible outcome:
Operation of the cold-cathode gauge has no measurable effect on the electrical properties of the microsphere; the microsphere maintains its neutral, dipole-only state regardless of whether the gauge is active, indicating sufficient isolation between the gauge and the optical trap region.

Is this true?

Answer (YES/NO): NO